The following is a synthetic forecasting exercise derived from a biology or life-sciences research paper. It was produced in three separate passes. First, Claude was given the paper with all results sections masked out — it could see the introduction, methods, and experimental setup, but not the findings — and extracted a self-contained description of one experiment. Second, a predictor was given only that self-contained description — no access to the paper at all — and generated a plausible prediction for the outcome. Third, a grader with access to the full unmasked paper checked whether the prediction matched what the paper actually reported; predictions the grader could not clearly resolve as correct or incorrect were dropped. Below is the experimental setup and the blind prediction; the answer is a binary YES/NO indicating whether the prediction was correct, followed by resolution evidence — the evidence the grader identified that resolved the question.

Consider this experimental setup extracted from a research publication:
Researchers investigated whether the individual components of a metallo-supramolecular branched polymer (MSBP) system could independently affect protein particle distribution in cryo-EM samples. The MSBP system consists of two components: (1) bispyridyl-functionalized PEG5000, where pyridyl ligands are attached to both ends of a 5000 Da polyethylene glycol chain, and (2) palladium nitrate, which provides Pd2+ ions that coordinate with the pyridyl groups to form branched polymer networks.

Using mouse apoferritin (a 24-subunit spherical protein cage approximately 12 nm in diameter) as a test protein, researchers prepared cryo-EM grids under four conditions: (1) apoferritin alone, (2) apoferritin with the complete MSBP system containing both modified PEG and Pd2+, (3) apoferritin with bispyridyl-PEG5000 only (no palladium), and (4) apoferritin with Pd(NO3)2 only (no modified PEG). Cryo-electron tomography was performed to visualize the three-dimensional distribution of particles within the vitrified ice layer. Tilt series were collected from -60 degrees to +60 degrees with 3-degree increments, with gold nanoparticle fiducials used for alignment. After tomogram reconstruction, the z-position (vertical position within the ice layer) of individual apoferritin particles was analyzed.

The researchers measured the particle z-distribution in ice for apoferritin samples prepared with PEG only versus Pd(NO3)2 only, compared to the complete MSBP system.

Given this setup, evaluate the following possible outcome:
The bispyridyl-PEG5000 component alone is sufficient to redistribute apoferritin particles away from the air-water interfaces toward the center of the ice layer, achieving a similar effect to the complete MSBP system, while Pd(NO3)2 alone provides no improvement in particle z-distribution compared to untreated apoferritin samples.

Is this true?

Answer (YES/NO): NO